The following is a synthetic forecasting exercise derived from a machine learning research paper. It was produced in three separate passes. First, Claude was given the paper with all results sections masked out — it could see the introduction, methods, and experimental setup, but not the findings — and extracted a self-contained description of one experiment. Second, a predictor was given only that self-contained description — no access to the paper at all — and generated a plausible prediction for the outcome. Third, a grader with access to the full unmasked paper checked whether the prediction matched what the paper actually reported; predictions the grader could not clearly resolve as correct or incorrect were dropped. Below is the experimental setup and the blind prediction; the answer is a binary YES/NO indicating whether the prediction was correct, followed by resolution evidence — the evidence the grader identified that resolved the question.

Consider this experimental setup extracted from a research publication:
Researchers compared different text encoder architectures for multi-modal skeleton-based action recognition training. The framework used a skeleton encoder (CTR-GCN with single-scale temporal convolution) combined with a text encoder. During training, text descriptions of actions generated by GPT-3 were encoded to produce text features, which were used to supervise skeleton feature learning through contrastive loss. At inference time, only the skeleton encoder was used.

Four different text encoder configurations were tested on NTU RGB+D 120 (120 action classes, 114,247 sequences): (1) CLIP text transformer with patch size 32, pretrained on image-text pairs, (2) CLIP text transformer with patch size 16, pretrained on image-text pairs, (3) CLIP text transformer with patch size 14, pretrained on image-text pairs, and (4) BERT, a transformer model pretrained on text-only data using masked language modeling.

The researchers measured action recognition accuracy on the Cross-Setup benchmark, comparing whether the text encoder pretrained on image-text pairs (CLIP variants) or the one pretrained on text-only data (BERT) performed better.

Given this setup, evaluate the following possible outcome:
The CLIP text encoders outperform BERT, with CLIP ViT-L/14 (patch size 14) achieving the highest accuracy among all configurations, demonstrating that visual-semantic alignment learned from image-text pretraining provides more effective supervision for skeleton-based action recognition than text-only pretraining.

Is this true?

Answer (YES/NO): NO